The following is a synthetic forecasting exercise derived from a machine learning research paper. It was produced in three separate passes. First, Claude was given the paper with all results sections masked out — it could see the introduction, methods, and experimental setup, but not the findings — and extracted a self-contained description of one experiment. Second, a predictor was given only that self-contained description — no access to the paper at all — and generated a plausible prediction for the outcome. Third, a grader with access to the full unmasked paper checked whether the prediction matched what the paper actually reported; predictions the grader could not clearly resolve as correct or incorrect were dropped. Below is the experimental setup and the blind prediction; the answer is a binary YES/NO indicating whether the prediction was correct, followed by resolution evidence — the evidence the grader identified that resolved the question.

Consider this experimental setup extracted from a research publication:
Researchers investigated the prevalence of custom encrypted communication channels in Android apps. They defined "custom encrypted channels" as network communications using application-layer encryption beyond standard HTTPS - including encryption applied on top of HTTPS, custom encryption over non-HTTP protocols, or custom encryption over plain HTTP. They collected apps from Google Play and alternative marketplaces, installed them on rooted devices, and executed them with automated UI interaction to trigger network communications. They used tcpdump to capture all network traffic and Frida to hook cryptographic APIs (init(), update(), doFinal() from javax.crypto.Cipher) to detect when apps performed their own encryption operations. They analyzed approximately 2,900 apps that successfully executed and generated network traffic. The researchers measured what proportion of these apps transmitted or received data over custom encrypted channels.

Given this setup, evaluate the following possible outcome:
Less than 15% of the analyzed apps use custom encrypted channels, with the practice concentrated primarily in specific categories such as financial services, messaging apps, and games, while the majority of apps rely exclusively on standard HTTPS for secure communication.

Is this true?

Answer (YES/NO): NO